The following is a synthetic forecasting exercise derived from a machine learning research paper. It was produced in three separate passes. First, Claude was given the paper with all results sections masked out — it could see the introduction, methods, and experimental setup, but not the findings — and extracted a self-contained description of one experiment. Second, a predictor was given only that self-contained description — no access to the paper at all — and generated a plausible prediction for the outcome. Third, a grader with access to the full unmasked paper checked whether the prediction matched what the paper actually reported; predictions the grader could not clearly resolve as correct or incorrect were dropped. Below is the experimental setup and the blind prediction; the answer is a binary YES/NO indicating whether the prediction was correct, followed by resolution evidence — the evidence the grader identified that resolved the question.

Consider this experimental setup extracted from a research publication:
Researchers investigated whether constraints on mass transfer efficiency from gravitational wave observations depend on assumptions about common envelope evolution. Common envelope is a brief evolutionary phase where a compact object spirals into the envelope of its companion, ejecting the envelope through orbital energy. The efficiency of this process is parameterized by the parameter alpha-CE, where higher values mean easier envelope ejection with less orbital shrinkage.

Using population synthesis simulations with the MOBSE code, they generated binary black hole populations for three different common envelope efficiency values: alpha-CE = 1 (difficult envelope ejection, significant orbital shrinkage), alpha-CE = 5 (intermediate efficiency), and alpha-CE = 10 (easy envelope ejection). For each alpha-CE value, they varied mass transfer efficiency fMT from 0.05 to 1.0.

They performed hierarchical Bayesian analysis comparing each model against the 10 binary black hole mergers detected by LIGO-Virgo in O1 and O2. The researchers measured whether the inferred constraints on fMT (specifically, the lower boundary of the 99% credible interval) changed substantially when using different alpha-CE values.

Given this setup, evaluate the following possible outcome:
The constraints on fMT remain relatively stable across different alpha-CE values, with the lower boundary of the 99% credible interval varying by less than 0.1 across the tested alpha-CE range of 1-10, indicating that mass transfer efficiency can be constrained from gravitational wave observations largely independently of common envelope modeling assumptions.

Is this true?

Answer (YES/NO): YES